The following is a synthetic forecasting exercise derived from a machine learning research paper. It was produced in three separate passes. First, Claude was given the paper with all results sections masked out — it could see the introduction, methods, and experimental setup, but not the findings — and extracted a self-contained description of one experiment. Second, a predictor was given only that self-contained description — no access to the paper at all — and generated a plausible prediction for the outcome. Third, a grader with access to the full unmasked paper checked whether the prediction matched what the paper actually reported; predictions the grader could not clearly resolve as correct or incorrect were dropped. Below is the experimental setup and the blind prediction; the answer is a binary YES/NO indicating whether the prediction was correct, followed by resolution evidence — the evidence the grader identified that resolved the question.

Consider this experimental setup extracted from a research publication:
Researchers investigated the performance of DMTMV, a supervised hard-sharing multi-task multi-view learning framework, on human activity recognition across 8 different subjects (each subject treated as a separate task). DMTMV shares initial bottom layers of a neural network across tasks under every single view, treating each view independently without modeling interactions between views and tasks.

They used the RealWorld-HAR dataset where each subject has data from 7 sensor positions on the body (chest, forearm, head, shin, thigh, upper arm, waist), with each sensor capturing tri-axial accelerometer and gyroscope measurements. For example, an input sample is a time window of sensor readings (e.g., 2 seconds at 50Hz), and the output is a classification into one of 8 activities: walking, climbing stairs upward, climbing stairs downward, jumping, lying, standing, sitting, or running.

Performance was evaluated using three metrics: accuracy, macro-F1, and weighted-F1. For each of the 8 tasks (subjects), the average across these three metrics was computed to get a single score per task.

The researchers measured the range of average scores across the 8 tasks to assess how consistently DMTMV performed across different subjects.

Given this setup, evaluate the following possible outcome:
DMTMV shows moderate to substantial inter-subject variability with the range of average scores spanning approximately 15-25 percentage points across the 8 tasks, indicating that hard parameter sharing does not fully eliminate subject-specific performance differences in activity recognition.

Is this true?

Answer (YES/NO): NO